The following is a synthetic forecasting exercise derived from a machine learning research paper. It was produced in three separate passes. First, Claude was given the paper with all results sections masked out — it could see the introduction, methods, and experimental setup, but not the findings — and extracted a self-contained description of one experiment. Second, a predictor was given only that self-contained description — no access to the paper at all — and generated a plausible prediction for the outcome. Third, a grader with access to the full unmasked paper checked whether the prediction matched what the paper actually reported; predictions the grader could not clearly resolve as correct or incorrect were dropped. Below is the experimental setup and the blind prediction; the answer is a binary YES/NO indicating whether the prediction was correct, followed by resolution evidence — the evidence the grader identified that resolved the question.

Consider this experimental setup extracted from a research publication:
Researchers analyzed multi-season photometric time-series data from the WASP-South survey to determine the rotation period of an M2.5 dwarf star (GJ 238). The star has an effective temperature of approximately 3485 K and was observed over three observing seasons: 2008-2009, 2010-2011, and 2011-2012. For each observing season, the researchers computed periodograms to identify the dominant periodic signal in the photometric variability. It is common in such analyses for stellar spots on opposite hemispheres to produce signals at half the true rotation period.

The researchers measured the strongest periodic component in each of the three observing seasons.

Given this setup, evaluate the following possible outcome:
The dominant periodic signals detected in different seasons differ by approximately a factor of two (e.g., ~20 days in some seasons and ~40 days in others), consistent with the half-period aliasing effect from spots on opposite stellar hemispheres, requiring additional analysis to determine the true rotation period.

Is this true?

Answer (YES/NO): YES